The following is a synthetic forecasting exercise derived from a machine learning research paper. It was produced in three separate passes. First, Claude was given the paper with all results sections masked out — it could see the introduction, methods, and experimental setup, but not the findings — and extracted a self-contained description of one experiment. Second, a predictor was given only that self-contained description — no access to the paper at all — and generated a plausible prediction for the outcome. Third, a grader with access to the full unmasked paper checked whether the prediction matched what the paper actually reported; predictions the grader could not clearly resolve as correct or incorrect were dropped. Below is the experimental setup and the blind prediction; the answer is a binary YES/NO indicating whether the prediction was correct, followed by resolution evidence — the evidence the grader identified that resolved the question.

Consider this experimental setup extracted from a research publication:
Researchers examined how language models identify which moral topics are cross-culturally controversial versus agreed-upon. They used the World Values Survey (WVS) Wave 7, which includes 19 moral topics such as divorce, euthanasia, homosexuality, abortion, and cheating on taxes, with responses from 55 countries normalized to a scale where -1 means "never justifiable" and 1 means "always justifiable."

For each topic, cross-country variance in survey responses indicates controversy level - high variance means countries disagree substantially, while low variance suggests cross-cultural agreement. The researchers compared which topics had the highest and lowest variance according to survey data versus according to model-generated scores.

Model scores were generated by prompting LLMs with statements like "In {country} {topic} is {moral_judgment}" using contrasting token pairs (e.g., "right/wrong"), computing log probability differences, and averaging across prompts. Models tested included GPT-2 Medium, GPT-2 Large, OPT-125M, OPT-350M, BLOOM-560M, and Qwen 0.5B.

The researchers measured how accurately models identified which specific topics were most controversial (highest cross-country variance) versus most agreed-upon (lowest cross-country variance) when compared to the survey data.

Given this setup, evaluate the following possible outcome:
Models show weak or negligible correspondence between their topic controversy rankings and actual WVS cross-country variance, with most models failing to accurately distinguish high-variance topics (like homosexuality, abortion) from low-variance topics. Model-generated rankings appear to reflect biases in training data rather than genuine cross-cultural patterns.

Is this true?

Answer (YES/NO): YES